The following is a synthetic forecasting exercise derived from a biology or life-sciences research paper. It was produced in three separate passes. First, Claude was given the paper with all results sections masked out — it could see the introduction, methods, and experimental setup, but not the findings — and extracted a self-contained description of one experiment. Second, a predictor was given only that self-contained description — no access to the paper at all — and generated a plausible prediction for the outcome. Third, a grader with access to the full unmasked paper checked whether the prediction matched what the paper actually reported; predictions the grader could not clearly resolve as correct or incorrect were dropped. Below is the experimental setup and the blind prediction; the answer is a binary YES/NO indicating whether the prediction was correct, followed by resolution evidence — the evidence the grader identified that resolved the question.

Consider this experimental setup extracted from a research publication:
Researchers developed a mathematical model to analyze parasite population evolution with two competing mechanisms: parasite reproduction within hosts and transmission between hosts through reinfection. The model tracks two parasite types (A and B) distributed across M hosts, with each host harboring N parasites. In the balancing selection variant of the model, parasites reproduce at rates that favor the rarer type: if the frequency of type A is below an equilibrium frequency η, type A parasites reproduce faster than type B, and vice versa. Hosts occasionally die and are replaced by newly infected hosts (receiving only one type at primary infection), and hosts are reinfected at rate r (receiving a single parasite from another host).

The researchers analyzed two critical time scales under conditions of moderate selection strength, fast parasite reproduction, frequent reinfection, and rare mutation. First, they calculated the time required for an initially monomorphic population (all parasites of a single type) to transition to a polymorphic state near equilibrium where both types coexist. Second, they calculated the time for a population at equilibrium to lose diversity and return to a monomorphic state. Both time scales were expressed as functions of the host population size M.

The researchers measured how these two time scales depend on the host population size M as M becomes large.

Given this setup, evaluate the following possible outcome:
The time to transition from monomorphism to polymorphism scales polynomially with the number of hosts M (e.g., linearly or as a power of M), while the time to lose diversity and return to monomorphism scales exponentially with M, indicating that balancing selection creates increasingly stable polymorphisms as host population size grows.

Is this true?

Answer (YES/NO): NO